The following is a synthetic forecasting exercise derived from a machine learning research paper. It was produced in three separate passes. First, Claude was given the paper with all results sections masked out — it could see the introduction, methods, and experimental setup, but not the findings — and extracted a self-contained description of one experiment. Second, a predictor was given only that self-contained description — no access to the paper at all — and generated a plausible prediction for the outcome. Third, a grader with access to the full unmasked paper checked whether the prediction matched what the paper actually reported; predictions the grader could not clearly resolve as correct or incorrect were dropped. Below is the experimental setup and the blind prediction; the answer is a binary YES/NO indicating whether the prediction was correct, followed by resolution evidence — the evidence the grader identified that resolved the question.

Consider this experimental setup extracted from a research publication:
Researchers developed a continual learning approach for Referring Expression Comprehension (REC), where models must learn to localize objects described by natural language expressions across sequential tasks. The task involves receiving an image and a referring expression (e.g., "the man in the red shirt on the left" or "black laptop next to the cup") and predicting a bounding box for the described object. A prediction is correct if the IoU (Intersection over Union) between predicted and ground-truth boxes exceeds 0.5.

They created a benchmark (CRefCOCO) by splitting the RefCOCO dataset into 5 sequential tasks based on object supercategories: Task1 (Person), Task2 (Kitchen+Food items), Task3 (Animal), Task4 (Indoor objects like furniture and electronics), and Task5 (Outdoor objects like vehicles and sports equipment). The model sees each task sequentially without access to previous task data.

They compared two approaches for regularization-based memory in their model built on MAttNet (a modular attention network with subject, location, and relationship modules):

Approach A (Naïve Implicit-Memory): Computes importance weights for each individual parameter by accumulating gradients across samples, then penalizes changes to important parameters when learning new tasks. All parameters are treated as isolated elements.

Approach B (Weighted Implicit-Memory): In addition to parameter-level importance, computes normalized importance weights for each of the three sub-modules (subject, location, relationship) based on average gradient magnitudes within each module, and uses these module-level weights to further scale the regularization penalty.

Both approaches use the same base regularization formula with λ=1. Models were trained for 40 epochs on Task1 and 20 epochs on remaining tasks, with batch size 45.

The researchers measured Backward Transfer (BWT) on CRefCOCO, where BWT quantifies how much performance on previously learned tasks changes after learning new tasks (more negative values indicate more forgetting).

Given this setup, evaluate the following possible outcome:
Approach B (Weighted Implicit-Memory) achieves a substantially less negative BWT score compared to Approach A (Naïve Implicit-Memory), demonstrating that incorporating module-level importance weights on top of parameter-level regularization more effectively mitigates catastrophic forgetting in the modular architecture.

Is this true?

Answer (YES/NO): YES